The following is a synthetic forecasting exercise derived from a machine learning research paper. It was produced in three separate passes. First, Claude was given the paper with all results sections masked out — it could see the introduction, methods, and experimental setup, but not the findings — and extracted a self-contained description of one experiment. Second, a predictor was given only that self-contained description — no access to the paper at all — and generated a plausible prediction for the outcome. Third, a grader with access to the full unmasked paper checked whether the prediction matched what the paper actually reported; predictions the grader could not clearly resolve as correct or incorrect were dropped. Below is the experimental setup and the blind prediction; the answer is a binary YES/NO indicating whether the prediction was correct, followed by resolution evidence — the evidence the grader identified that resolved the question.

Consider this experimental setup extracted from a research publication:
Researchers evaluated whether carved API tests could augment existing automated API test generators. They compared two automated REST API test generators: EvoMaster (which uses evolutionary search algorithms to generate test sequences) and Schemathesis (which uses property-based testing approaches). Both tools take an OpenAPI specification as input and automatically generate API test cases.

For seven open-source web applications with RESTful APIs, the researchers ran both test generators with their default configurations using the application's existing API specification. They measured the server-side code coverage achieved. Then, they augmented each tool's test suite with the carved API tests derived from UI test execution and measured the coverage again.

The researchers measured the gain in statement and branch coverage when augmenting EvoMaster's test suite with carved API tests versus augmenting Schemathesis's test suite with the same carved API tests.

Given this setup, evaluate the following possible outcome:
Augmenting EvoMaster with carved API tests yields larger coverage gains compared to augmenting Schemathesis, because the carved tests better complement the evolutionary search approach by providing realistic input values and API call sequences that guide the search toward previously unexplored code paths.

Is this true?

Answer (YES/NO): YES